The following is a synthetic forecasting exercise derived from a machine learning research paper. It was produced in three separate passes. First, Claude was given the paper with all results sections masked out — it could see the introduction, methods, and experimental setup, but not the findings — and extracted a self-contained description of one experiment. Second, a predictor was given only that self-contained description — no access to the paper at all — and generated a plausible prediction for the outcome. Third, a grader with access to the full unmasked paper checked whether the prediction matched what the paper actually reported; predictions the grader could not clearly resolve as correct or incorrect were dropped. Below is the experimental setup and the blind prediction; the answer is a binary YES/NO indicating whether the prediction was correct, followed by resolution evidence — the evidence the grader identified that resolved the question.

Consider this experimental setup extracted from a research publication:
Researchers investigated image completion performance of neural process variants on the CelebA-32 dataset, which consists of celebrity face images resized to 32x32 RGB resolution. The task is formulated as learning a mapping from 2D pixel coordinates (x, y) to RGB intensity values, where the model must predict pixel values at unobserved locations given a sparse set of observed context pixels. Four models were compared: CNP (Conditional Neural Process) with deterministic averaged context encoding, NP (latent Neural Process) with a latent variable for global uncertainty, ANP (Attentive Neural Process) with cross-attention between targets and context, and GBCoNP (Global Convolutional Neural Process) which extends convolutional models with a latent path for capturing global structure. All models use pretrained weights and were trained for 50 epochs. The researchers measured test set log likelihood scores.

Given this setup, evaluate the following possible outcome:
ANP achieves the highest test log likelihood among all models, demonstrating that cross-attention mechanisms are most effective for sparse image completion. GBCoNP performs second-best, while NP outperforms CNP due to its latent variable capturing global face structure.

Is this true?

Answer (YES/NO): NO